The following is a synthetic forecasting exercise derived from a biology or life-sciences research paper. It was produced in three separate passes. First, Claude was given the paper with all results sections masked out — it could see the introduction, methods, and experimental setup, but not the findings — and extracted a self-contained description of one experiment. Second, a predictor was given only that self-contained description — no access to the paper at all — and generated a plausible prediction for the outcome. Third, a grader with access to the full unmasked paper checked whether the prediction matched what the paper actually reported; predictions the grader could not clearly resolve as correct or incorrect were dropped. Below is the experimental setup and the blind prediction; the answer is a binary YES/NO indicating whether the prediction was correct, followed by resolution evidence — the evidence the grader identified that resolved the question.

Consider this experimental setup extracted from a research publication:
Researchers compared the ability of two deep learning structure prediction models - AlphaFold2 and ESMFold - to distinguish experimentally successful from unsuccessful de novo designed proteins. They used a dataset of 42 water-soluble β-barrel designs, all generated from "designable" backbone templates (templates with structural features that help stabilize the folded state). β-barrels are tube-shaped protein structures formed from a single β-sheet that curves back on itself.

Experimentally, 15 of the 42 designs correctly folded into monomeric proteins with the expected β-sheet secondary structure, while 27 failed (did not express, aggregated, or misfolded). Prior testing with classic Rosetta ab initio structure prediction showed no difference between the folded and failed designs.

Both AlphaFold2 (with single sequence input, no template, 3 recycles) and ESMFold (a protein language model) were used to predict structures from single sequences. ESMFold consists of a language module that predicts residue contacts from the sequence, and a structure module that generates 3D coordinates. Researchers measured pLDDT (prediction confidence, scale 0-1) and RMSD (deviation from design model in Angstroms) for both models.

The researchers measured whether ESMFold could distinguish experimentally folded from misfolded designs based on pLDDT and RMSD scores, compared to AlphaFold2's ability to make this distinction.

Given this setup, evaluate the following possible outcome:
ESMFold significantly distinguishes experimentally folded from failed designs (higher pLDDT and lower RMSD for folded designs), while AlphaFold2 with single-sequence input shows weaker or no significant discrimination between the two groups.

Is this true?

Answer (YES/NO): NO